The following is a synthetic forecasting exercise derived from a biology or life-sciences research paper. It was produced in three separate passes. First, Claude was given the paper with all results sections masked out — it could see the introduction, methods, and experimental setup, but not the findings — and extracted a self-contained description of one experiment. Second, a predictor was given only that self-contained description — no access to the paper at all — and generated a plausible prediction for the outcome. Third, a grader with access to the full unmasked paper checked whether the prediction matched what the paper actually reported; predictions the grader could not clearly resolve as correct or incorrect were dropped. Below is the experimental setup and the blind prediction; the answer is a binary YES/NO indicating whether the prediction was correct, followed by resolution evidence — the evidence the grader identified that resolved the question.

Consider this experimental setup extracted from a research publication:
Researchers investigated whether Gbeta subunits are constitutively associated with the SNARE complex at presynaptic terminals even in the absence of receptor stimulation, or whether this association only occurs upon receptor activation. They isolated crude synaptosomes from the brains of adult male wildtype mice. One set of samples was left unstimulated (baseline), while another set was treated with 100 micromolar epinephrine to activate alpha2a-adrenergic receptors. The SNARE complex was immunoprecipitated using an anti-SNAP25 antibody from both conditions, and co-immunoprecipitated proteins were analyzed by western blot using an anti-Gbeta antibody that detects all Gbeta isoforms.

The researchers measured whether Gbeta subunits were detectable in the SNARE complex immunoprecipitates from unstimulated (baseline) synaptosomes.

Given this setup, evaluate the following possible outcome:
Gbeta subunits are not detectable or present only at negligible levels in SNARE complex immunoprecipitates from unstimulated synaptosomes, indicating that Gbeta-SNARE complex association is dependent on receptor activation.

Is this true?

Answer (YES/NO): NO